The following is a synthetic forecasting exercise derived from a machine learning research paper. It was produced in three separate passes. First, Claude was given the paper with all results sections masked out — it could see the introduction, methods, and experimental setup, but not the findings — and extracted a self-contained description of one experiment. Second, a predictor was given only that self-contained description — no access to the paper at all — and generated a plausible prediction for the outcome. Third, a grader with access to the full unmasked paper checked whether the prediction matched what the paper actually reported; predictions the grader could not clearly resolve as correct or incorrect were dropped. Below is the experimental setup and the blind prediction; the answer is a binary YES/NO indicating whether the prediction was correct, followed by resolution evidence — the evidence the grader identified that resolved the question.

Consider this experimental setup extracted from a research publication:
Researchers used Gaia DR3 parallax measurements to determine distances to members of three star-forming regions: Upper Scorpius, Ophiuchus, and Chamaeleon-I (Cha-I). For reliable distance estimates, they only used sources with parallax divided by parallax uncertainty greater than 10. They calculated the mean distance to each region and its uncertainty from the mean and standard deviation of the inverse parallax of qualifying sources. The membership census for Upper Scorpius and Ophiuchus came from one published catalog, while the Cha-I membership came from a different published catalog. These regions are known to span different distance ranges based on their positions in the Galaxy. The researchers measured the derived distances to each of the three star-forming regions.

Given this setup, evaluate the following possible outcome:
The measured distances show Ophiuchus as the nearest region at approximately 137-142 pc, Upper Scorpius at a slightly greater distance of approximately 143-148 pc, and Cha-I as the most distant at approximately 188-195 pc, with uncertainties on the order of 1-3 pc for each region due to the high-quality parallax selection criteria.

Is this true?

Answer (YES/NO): NO